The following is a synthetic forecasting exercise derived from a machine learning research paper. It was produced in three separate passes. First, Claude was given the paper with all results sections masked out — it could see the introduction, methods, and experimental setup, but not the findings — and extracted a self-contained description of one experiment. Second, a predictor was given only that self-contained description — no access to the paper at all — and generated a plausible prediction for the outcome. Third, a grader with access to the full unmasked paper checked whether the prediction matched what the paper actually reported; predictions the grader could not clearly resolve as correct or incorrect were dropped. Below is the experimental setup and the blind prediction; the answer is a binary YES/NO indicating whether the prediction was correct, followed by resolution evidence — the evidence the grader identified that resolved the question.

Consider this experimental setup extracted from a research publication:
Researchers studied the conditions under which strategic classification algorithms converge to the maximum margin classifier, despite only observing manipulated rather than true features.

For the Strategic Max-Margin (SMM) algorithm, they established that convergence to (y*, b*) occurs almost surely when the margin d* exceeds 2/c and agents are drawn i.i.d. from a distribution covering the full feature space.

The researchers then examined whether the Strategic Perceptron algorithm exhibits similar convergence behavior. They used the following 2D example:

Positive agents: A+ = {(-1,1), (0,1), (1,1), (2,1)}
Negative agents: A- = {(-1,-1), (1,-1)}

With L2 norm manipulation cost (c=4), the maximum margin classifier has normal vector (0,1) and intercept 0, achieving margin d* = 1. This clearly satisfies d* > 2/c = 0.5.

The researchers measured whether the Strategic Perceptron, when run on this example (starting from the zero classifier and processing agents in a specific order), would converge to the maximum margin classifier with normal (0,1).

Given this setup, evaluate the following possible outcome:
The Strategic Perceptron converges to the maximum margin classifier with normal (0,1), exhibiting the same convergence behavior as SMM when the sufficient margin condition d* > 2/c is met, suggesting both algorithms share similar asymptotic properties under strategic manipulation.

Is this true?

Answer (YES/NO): NO